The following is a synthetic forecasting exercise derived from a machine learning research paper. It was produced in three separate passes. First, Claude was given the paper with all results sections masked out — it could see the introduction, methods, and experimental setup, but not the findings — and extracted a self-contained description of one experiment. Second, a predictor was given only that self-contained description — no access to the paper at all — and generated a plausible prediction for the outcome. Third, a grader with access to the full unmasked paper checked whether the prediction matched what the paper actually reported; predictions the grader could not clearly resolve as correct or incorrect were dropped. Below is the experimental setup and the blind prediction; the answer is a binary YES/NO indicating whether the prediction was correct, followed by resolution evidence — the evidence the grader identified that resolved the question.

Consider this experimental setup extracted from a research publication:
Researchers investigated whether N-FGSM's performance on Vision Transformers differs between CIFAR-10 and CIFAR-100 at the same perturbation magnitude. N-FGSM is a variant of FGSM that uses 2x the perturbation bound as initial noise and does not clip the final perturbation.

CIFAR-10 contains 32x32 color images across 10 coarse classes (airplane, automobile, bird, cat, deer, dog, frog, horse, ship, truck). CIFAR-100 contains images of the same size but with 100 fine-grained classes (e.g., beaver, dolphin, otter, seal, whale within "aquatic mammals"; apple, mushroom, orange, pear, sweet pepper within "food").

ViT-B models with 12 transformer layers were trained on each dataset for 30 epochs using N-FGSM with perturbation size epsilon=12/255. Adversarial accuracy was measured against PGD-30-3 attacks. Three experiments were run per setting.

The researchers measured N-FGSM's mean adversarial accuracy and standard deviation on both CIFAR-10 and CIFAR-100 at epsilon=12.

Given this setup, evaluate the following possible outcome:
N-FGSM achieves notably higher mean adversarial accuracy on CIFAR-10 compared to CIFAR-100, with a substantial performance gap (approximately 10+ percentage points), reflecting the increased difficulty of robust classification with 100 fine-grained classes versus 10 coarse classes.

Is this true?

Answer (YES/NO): YES